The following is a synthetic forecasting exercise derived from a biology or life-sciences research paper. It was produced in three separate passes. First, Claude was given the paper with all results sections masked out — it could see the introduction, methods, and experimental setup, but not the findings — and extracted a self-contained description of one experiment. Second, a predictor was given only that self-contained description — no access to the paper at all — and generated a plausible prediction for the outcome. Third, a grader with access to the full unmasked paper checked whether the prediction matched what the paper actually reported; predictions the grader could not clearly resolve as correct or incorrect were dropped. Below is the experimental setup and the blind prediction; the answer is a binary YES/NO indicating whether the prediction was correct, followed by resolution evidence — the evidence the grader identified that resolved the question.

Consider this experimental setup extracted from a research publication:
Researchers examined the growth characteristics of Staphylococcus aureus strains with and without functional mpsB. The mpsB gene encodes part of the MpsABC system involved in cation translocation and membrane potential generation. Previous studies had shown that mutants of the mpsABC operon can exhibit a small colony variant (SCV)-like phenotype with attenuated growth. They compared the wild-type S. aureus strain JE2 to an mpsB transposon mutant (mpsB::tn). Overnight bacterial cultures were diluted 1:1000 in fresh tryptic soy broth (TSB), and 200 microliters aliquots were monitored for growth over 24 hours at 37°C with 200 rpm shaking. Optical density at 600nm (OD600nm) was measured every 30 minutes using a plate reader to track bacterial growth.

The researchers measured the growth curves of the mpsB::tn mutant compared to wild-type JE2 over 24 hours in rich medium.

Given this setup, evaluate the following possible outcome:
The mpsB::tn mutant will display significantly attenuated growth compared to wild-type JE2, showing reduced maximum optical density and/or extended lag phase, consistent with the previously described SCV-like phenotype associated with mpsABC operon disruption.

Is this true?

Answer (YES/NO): NO